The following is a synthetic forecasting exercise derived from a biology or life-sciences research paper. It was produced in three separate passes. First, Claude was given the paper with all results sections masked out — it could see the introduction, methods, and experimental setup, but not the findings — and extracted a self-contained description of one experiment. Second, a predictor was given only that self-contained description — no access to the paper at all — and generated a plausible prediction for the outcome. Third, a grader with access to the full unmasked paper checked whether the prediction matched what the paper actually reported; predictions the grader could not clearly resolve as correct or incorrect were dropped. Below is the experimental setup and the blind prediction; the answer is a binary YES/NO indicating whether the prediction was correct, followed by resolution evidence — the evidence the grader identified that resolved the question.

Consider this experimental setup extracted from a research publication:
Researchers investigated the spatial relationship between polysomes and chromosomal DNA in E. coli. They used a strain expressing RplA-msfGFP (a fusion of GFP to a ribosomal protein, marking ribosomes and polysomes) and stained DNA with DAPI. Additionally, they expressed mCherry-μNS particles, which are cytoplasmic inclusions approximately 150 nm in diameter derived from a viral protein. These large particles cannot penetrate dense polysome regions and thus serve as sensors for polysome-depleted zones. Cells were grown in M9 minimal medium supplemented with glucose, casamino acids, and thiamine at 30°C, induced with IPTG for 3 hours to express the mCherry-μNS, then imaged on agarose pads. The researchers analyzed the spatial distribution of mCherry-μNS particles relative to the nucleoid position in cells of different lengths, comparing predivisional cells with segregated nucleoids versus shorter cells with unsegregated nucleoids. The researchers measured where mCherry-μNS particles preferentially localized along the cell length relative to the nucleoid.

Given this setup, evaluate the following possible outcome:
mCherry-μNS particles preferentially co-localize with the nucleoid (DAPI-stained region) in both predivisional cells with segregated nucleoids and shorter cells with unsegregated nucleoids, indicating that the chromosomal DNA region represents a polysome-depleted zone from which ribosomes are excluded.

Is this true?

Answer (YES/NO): NO